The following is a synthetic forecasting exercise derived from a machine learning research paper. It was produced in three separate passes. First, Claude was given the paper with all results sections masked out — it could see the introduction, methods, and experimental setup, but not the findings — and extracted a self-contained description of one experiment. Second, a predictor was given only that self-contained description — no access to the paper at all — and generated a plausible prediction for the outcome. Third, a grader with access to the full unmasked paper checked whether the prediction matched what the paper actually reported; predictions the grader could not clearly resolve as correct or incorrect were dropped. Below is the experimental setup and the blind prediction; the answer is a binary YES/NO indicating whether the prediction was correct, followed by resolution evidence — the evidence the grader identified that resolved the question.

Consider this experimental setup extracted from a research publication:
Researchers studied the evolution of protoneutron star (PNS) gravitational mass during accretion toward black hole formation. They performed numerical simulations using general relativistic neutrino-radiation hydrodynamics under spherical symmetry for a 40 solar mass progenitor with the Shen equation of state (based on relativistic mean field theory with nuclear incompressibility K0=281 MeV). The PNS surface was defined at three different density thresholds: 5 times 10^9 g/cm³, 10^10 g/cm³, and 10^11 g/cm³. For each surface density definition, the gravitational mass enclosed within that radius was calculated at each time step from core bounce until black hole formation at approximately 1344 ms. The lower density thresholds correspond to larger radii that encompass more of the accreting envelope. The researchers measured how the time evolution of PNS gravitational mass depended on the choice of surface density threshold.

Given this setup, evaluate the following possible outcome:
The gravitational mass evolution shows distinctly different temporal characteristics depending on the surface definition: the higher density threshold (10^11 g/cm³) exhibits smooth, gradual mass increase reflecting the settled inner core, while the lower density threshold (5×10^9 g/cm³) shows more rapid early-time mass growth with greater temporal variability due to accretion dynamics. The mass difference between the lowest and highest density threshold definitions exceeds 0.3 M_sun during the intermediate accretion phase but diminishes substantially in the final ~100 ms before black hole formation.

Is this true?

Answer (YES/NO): NO